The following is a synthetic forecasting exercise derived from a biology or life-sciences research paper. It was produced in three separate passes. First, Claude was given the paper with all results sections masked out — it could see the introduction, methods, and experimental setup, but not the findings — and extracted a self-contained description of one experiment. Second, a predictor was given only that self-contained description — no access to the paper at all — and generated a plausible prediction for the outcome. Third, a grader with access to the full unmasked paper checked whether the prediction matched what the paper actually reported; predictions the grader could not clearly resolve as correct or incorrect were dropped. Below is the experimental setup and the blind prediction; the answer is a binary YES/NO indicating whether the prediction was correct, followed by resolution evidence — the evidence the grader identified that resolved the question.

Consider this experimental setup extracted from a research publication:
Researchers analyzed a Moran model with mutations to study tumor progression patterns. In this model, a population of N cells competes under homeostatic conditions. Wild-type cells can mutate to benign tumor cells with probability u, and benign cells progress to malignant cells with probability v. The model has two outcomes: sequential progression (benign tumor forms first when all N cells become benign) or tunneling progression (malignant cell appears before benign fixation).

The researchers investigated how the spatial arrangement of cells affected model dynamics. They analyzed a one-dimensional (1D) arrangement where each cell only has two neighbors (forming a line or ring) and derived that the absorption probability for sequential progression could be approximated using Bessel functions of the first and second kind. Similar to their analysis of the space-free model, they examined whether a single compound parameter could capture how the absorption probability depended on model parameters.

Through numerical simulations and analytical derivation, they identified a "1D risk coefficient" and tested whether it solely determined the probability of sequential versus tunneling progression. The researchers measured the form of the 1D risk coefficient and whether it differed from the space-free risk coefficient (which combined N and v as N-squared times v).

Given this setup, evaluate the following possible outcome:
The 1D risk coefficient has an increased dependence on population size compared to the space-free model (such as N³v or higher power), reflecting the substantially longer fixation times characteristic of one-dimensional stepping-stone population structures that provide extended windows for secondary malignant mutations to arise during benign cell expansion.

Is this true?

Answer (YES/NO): NO